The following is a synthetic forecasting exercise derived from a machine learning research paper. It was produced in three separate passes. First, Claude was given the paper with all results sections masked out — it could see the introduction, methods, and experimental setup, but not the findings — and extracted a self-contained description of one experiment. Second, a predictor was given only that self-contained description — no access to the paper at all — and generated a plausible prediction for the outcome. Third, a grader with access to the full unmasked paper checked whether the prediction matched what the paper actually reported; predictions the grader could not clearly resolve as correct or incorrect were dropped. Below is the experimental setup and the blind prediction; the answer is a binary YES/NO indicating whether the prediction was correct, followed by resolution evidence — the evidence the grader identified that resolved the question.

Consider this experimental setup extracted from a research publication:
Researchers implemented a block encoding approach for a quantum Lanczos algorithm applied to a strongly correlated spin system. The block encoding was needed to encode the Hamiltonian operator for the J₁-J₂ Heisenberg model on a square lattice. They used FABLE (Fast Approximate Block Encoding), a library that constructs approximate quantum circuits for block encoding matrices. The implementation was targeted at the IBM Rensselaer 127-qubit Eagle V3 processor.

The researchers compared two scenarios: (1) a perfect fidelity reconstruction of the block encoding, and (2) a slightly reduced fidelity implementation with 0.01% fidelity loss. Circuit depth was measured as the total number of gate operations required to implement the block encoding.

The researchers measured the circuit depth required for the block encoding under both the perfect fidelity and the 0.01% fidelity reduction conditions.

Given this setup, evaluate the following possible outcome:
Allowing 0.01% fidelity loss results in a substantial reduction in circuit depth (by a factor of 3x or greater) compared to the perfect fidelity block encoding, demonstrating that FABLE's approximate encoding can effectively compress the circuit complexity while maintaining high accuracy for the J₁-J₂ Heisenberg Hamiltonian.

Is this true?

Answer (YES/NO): NO